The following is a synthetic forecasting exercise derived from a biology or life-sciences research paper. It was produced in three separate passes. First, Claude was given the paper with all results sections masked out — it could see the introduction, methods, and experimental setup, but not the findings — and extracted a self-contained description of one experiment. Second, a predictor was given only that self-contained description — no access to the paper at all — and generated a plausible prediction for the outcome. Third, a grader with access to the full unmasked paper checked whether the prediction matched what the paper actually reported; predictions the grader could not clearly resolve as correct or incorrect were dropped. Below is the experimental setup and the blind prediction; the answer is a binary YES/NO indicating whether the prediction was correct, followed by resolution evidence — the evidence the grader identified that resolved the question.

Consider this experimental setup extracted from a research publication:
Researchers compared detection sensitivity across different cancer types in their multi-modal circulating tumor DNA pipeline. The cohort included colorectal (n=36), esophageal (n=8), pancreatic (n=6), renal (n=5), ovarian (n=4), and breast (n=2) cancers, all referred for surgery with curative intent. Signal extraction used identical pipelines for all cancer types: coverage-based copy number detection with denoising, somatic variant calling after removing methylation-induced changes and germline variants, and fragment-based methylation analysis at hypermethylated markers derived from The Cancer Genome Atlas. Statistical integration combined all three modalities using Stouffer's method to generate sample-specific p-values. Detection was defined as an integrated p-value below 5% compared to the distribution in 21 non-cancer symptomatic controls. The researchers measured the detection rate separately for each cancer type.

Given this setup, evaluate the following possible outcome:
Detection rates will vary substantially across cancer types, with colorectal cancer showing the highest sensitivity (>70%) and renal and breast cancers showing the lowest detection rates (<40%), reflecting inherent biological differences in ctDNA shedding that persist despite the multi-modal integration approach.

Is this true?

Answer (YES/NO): NO